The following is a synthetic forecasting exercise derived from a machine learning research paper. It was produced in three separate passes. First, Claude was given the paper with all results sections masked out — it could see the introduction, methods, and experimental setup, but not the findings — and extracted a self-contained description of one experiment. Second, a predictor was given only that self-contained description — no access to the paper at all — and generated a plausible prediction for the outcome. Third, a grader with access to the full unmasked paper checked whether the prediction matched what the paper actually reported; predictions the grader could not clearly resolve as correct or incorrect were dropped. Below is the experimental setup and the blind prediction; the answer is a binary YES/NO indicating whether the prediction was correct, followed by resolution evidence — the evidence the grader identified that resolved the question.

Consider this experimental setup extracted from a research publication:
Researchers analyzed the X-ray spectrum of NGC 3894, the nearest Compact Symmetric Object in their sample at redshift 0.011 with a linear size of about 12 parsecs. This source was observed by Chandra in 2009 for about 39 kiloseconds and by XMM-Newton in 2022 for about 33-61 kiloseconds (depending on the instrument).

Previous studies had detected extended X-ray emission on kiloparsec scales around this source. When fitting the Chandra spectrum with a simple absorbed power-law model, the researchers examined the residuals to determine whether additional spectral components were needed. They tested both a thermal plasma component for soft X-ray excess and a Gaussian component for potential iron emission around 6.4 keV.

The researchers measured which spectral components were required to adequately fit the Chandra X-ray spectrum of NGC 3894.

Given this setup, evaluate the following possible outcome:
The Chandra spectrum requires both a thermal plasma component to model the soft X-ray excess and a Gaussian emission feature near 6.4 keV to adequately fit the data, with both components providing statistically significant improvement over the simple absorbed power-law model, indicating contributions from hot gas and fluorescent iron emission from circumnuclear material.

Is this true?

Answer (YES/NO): YES